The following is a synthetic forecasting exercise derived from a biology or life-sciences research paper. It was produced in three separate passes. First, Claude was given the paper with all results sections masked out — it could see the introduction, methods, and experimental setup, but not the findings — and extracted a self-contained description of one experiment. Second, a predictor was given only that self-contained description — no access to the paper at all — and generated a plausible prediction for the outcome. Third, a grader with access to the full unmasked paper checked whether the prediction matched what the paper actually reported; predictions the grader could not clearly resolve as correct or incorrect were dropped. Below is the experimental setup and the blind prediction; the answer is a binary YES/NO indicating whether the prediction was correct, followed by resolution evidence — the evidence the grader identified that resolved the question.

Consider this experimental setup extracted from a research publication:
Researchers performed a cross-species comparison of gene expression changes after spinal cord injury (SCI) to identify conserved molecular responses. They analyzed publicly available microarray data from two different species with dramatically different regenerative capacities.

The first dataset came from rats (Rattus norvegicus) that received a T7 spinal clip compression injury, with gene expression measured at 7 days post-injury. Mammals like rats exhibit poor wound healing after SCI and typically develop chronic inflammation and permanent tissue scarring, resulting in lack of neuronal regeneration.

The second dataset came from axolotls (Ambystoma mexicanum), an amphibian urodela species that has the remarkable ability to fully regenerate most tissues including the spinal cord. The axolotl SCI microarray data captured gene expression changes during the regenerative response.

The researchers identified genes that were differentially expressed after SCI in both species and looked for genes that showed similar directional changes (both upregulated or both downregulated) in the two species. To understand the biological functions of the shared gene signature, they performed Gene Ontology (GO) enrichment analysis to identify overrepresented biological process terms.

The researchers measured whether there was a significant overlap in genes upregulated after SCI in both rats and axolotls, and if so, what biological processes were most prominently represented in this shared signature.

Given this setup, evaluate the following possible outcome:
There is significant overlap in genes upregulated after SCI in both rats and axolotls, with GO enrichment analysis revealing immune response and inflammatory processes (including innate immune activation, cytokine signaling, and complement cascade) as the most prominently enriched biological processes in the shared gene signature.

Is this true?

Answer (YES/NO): NO